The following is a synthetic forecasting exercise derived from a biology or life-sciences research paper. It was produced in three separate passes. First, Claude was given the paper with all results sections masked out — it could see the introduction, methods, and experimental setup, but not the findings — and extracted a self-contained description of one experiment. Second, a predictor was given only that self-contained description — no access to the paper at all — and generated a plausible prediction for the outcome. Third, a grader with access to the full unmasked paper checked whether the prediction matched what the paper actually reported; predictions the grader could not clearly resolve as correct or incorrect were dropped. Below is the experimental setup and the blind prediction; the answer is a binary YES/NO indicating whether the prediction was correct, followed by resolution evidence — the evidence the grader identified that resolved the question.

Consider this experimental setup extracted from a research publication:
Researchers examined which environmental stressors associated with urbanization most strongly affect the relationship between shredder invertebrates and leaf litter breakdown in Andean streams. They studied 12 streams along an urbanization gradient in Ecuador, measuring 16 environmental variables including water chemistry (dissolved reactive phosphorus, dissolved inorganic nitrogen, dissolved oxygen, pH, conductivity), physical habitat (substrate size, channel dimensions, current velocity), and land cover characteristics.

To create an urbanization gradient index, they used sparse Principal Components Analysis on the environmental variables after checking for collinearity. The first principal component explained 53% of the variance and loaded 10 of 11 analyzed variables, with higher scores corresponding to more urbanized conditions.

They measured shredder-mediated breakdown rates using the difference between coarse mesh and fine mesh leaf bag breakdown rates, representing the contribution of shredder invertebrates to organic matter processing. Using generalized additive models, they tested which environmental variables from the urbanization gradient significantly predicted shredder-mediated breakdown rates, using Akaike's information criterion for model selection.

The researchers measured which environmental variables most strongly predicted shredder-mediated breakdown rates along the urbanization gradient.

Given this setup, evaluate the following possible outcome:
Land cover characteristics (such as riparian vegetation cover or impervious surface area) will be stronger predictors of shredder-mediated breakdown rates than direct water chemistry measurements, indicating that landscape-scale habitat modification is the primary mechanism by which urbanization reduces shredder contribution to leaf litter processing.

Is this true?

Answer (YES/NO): NO